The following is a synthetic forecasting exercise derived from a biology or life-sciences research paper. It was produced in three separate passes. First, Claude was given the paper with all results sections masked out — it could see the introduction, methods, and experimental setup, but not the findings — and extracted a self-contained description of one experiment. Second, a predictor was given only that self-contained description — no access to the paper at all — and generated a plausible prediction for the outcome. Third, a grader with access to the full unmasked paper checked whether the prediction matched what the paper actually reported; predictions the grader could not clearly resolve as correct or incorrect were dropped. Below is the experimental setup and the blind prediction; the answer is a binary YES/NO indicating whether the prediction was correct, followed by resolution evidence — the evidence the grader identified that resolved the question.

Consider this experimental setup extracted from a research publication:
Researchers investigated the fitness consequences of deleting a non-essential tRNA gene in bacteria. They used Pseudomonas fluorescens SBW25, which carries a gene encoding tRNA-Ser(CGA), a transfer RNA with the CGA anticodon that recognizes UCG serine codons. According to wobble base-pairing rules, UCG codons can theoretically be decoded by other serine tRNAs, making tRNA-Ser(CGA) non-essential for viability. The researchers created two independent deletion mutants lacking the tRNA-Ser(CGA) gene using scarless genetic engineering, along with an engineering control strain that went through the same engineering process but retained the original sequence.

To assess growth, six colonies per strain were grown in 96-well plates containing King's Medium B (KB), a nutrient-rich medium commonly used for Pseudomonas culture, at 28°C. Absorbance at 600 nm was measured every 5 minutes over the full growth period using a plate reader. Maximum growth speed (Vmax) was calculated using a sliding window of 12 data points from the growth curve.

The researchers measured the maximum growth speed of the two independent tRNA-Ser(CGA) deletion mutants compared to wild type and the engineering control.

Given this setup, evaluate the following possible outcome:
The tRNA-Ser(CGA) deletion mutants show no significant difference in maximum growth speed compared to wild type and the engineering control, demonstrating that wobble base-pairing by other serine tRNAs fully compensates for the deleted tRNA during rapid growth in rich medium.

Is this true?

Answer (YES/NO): NO